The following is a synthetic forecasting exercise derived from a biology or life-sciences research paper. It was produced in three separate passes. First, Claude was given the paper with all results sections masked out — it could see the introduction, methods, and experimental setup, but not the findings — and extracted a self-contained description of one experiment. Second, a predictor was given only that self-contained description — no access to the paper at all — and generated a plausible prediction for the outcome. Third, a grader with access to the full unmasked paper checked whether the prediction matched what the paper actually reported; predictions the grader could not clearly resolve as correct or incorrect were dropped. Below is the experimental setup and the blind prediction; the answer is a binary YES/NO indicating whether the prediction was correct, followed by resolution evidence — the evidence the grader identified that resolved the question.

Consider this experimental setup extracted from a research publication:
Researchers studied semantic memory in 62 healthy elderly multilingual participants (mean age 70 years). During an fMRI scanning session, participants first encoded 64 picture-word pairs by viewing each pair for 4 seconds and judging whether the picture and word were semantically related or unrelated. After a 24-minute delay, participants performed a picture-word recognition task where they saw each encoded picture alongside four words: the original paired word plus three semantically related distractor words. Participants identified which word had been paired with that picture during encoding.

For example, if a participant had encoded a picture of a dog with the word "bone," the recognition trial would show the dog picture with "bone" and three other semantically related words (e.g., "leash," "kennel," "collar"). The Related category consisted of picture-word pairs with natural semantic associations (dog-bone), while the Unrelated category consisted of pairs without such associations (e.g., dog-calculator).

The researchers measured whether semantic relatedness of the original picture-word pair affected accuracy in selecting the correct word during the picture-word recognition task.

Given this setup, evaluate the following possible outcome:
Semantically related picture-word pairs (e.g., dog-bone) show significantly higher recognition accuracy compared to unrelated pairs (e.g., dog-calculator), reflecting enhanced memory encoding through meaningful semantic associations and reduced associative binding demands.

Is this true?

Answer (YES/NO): YES